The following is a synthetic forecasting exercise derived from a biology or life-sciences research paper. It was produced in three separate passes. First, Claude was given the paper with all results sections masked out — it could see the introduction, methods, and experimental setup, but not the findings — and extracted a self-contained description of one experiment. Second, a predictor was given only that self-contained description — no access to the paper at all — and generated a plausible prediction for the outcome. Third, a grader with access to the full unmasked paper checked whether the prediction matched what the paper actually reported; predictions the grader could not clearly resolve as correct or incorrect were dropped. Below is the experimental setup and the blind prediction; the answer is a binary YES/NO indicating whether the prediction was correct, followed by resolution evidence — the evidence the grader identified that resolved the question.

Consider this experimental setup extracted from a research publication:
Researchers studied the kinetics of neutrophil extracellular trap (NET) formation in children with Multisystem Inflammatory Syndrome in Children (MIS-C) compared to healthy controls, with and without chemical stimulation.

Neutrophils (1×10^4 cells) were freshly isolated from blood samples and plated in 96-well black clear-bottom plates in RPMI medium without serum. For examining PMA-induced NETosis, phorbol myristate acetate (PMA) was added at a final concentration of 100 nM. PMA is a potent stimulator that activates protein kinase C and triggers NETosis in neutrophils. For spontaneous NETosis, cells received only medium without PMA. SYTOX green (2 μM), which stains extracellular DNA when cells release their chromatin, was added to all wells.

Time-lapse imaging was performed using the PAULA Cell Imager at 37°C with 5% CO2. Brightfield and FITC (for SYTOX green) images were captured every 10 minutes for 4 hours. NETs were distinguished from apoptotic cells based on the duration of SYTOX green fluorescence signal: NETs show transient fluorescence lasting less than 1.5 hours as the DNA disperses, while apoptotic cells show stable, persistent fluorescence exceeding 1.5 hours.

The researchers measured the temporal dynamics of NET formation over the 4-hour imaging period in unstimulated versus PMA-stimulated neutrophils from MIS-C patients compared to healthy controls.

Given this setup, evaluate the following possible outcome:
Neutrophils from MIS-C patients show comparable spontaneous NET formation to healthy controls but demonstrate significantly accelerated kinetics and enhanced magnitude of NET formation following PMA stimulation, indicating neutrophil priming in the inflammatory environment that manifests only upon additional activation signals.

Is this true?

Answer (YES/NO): NO